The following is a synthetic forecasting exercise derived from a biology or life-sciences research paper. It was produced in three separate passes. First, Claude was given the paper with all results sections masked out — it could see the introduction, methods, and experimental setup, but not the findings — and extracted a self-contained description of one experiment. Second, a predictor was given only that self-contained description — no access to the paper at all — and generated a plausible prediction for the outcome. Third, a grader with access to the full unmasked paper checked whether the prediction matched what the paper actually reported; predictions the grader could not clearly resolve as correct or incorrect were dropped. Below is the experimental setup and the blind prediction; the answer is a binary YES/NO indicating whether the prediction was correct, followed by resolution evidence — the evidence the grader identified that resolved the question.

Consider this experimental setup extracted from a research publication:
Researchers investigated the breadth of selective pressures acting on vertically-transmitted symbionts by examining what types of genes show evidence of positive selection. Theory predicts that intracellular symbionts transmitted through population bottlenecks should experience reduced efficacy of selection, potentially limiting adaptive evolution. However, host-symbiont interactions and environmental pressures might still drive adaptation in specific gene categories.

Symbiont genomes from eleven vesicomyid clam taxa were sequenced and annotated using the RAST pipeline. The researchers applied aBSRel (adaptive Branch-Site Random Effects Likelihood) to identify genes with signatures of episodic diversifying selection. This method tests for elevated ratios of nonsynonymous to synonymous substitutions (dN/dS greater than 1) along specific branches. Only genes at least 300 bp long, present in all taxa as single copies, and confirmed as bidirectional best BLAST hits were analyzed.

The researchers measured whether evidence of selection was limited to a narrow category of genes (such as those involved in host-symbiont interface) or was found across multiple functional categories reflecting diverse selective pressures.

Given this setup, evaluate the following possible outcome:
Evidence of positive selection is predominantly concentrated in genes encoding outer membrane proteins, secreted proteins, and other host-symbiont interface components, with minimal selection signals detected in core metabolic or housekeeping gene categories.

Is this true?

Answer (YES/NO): NO